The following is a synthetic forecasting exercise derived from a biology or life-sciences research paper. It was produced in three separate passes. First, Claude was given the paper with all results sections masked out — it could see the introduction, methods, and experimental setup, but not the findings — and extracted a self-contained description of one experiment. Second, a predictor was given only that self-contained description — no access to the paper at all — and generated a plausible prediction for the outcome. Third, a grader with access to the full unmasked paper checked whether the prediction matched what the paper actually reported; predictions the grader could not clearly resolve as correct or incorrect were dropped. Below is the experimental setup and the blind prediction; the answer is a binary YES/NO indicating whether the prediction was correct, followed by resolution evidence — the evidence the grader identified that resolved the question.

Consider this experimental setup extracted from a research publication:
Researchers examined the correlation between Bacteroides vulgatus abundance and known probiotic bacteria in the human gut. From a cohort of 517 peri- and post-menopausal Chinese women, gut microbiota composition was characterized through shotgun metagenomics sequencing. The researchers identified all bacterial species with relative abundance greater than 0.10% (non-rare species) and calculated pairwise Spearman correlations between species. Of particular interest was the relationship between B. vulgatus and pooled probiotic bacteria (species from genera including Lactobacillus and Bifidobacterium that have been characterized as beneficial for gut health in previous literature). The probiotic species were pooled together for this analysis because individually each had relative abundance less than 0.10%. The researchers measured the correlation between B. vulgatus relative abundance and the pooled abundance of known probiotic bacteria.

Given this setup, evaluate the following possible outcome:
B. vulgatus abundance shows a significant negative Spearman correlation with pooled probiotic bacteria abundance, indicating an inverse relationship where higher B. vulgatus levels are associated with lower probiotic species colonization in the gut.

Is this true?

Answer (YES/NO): YES